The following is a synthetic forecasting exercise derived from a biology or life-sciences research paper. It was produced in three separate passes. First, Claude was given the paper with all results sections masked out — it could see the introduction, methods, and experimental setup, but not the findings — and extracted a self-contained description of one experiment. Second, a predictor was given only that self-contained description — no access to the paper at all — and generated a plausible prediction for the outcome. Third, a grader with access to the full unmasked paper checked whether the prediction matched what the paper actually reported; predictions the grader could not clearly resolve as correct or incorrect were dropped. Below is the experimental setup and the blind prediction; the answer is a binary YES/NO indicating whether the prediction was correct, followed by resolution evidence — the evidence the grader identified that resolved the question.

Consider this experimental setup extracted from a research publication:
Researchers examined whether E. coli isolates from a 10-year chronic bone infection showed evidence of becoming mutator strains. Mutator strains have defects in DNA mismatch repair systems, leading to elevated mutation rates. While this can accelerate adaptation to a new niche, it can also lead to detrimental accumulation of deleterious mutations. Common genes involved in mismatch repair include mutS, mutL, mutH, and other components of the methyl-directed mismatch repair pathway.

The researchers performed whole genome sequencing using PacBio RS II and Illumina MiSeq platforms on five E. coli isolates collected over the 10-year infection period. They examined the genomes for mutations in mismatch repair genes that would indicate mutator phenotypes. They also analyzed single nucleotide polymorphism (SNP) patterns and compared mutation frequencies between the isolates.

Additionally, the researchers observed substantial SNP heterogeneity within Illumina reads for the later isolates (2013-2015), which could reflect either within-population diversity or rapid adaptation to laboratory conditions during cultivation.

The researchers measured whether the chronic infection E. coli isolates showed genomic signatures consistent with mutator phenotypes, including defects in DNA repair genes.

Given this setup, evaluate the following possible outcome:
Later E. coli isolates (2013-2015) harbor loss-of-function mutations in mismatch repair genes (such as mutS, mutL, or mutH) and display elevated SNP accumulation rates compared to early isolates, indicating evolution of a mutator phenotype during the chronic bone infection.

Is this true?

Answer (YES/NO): YES